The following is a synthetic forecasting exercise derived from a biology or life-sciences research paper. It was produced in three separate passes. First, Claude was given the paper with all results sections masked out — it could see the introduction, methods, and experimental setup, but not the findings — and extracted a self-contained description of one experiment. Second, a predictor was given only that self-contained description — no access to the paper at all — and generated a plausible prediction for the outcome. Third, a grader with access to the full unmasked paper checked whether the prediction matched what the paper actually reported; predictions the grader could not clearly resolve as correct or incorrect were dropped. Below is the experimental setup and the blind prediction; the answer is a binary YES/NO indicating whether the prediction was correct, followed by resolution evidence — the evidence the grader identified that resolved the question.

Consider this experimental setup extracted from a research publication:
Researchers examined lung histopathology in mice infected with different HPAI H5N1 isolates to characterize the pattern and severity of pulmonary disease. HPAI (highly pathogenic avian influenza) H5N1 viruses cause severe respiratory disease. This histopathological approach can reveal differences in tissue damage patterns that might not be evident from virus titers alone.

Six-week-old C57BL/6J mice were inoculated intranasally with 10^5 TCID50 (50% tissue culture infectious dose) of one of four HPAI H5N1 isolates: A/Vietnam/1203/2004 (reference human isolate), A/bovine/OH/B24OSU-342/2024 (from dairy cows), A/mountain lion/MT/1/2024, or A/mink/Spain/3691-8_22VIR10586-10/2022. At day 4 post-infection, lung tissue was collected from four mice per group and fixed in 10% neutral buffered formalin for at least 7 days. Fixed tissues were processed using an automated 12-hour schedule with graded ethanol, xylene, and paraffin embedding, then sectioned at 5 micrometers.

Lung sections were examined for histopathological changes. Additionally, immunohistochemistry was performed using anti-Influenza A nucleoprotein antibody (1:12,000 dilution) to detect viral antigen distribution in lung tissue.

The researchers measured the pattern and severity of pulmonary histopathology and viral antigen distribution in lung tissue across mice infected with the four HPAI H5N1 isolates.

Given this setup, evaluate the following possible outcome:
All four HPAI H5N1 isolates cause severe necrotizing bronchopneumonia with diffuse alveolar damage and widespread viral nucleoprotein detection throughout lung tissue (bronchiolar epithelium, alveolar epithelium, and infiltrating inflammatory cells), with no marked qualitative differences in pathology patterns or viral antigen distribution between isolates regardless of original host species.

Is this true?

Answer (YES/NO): NO